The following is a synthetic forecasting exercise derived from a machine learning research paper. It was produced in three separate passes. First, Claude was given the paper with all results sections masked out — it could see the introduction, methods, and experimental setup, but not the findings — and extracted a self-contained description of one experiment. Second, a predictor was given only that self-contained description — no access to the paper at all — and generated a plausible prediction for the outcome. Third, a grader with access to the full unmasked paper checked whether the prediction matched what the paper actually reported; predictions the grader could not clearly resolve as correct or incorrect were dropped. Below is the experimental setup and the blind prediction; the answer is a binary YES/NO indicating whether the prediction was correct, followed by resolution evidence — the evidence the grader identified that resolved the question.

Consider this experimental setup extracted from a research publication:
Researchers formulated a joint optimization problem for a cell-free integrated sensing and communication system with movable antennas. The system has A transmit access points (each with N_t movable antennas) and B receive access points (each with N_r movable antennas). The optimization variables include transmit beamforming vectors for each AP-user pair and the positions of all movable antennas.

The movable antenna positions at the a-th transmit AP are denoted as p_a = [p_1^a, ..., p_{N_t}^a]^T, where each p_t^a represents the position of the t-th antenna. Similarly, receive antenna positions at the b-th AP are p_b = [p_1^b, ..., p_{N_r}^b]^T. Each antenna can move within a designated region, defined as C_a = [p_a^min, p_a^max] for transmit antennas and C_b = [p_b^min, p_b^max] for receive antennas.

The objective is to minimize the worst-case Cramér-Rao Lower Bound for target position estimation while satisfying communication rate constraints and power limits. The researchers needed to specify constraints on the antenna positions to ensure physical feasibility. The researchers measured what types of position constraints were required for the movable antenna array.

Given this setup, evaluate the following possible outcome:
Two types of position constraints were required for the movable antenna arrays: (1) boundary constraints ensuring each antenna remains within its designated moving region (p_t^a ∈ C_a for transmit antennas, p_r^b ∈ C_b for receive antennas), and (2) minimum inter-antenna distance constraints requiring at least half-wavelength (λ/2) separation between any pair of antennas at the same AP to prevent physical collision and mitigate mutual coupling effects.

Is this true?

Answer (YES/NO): NO